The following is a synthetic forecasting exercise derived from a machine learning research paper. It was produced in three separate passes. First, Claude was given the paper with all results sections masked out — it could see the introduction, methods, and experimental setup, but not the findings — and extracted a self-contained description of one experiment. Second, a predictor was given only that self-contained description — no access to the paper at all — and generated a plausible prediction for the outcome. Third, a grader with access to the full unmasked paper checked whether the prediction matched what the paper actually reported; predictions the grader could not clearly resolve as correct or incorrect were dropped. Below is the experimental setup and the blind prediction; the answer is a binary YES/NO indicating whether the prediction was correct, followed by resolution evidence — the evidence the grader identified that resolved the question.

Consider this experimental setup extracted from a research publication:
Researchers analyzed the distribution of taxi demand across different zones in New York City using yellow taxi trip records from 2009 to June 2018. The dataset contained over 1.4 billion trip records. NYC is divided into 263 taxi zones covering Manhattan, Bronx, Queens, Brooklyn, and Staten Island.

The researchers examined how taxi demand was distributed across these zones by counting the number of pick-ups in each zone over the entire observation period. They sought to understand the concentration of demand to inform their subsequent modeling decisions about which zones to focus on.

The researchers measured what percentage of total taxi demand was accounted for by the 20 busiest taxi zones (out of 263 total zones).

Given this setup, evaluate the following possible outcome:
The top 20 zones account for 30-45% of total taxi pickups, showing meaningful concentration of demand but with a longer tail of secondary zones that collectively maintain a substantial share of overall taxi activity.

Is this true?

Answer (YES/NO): NO